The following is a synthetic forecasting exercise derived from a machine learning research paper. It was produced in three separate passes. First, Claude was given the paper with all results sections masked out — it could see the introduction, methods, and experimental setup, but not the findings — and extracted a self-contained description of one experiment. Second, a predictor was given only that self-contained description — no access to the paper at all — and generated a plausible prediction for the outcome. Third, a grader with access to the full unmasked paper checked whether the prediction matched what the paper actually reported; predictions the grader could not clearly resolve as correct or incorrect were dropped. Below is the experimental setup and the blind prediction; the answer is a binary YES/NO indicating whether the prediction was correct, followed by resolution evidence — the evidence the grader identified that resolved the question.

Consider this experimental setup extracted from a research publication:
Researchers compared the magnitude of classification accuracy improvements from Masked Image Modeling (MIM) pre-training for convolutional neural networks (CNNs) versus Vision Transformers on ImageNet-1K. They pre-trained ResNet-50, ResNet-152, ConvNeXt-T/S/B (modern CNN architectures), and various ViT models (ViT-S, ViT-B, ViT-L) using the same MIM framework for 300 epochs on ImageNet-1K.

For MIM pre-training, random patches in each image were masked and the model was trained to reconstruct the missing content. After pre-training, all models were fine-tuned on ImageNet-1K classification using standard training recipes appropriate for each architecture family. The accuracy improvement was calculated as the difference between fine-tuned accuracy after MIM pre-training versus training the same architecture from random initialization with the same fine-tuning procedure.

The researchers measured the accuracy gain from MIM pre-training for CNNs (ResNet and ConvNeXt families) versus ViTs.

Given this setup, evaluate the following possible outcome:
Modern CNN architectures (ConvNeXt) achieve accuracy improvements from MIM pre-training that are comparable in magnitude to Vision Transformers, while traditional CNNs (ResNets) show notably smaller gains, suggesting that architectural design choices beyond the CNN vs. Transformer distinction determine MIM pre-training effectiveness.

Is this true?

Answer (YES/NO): NO